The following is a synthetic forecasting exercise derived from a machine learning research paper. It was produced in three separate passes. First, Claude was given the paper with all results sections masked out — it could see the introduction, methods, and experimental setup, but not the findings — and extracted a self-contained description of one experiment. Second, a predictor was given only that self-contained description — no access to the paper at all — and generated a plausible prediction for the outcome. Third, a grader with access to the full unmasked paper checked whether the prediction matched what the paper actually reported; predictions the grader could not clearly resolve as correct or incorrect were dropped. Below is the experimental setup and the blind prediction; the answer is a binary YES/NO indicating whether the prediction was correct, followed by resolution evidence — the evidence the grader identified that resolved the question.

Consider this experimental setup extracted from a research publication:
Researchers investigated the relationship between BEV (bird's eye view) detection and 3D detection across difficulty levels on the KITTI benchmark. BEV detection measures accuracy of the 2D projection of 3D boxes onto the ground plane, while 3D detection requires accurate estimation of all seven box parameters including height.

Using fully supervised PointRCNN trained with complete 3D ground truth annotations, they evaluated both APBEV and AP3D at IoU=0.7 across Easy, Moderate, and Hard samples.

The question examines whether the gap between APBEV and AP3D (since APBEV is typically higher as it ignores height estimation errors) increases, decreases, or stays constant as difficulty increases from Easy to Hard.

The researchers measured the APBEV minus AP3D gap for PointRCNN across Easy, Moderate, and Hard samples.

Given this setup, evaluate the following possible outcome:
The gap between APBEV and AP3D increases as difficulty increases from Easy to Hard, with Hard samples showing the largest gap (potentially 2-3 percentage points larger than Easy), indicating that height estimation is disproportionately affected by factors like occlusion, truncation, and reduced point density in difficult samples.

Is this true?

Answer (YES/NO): NO